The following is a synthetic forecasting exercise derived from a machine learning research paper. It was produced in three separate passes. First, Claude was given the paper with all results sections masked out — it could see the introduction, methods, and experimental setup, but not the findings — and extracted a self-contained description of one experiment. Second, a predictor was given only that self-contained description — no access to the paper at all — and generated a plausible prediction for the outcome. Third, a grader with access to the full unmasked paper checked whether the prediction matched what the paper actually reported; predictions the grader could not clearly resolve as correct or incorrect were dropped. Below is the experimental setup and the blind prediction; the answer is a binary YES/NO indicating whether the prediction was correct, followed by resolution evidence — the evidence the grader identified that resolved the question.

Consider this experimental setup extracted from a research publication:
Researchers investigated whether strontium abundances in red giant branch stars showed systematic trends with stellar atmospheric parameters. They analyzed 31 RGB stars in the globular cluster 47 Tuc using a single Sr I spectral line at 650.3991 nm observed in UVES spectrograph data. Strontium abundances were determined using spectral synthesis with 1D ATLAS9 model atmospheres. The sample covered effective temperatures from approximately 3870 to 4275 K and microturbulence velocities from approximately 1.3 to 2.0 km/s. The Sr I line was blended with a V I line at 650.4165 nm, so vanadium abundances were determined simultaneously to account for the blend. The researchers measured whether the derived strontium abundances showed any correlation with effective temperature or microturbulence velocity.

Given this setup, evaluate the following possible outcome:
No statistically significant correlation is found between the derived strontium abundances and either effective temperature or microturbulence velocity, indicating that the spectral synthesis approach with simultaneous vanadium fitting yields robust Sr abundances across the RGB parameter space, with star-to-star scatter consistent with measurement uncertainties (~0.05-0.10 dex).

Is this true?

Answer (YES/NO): YES